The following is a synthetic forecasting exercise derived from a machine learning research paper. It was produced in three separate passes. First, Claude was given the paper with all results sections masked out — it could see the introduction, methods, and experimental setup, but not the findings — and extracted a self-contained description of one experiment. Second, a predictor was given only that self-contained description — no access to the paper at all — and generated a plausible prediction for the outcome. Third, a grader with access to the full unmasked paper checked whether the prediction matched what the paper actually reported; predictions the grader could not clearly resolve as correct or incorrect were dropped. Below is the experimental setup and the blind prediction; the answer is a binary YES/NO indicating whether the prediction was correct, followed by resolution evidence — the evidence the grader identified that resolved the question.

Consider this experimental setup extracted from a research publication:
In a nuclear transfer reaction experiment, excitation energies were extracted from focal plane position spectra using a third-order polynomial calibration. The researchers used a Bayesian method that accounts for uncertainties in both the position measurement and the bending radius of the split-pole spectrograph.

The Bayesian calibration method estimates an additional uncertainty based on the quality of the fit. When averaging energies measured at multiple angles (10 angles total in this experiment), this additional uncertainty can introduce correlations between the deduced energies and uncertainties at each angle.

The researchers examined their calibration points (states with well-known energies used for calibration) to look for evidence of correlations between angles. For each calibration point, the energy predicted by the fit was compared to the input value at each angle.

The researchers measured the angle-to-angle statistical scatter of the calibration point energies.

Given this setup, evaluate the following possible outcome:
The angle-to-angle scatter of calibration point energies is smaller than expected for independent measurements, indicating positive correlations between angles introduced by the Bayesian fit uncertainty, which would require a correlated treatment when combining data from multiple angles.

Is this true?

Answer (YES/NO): YES